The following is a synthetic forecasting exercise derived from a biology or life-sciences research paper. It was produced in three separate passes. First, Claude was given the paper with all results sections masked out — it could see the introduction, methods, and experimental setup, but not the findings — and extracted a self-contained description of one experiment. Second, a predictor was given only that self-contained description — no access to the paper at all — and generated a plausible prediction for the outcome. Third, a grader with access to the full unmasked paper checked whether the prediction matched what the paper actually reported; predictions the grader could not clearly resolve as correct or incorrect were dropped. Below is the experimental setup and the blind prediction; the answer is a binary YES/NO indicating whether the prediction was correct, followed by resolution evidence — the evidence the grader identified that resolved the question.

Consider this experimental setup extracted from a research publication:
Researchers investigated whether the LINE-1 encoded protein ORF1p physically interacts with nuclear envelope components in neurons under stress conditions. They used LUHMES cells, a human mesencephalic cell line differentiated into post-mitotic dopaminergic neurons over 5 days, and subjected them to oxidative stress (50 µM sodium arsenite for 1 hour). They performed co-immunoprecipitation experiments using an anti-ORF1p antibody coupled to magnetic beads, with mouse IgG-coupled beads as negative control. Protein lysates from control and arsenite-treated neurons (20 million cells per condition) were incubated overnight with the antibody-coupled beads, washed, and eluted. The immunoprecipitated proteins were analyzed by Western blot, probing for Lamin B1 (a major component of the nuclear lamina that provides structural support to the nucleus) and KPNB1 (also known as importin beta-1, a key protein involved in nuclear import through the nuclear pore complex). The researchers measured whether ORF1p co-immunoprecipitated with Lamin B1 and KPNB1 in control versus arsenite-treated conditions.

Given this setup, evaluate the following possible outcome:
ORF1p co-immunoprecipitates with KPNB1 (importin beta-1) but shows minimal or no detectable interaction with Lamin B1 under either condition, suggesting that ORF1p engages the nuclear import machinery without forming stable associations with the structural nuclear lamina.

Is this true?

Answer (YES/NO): NO